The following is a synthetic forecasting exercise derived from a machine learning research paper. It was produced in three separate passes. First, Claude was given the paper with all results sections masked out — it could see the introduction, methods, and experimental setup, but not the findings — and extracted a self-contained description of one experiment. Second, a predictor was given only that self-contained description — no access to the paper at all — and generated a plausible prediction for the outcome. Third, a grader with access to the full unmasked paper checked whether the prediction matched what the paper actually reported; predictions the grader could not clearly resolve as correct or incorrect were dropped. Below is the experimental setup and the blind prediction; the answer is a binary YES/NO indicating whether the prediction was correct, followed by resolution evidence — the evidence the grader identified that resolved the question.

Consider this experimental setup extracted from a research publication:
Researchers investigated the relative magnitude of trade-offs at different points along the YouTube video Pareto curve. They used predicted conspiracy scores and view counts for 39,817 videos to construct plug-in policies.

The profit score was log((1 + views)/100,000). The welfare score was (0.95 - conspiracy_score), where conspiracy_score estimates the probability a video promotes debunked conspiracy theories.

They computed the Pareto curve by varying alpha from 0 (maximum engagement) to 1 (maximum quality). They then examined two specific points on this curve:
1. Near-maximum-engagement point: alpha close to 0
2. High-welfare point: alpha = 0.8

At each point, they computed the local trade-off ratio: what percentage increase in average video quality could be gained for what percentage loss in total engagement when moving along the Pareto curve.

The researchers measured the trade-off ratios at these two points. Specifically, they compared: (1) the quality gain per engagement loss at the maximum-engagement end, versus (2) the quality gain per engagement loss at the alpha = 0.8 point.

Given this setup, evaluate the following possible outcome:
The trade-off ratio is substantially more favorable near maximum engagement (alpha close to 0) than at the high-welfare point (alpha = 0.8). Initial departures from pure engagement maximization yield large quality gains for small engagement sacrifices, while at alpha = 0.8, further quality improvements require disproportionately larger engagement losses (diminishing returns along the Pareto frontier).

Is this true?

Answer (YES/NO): YES